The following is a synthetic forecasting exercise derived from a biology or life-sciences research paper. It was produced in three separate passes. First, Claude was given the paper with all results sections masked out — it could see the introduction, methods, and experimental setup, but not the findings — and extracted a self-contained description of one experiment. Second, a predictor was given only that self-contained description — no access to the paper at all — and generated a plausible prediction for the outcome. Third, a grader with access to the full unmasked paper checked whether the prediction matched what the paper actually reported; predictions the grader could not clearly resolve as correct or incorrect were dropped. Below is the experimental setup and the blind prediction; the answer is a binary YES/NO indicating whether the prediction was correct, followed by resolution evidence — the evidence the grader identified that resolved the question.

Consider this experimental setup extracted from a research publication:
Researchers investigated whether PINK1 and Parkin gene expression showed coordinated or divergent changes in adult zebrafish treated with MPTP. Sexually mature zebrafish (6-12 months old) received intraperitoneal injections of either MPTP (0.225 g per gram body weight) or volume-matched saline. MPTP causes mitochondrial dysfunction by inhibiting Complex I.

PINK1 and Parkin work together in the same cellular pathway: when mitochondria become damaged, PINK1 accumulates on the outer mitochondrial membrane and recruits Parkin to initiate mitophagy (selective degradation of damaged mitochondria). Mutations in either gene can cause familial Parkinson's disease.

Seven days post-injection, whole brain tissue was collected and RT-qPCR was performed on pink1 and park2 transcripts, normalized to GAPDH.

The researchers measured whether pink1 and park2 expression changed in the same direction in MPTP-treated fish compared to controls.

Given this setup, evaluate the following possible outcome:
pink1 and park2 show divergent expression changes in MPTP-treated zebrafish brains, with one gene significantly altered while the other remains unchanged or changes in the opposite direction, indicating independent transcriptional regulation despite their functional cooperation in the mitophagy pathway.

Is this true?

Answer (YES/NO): NO